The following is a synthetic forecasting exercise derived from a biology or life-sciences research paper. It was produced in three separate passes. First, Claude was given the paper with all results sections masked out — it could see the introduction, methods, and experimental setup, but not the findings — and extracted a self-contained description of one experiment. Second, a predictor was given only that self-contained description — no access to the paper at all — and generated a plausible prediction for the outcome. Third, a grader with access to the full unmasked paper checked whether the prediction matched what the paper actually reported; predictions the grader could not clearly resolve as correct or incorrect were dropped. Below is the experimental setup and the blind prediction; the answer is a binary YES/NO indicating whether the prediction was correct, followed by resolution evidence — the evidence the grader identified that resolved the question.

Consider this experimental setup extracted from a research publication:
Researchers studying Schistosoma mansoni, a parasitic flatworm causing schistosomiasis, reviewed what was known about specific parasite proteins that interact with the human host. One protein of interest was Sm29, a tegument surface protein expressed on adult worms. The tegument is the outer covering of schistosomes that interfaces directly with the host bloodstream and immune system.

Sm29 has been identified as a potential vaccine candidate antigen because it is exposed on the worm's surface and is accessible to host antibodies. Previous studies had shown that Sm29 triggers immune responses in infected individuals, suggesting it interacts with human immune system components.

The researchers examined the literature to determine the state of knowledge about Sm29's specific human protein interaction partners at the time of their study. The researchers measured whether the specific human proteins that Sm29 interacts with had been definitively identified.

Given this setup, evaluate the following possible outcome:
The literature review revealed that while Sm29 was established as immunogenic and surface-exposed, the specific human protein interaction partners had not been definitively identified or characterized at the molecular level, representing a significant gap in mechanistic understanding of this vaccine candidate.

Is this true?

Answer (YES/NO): YES